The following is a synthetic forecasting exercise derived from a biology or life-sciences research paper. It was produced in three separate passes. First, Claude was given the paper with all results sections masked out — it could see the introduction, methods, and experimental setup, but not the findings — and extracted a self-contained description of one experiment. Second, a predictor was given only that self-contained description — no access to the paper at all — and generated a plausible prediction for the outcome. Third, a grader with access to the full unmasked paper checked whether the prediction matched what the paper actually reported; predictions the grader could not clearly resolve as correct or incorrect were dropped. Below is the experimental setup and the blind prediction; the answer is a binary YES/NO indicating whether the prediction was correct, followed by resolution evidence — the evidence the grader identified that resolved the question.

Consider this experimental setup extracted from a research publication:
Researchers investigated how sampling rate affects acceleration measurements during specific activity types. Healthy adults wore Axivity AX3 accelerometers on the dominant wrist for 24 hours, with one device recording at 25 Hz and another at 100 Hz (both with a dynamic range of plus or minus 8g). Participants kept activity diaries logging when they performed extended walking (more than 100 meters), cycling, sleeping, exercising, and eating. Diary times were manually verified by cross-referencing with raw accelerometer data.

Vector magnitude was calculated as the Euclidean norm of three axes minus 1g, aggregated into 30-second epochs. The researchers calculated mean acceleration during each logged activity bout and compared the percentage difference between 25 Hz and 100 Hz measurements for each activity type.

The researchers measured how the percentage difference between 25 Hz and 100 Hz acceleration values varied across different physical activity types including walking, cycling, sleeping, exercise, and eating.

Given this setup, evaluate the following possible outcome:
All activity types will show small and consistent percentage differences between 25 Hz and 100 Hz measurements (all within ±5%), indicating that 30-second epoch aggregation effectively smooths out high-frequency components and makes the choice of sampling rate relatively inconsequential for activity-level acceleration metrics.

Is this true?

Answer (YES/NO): NO